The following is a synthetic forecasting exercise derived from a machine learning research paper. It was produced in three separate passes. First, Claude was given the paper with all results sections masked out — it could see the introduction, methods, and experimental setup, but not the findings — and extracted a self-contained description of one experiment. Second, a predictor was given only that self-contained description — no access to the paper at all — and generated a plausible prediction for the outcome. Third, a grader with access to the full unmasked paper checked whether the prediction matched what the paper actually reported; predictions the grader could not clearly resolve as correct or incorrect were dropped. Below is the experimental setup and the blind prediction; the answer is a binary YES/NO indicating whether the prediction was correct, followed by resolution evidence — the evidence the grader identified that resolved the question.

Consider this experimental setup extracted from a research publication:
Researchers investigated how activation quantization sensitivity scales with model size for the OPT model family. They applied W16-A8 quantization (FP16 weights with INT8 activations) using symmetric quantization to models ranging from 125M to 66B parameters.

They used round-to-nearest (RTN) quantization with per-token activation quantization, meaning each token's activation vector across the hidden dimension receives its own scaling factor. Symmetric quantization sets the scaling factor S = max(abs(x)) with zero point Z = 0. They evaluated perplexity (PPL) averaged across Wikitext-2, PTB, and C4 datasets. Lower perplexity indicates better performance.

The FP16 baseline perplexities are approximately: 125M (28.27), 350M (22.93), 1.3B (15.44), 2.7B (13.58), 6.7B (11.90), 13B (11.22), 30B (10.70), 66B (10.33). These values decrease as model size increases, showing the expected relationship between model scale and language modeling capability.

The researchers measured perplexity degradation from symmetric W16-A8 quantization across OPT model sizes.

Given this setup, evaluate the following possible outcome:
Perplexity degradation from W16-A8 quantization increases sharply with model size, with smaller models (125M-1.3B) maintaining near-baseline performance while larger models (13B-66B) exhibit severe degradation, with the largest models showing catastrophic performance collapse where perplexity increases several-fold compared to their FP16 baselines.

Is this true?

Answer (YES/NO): YES